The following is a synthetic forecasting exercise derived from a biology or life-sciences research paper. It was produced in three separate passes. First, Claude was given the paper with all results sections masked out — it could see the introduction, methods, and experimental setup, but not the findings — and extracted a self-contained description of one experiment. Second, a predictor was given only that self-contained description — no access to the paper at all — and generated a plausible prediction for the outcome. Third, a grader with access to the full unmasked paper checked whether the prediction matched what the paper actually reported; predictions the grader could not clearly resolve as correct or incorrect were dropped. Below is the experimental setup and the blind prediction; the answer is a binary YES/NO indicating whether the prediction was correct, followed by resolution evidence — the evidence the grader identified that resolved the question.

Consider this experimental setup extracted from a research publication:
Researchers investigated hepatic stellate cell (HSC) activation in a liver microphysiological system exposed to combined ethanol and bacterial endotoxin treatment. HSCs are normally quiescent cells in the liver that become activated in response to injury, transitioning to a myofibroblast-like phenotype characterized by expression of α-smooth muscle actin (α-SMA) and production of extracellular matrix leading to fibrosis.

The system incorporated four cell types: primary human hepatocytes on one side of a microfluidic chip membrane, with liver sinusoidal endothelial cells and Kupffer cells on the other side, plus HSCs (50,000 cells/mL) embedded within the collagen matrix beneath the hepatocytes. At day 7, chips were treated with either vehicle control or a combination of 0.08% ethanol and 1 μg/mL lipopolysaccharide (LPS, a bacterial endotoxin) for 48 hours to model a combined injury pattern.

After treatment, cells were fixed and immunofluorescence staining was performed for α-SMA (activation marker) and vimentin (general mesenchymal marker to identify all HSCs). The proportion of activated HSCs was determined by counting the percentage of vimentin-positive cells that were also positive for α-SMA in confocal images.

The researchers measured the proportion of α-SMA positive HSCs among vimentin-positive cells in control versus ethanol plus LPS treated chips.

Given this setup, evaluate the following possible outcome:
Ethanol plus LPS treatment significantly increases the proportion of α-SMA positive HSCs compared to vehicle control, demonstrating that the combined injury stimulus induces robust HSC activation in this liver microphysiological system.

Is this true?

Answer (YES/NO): NO